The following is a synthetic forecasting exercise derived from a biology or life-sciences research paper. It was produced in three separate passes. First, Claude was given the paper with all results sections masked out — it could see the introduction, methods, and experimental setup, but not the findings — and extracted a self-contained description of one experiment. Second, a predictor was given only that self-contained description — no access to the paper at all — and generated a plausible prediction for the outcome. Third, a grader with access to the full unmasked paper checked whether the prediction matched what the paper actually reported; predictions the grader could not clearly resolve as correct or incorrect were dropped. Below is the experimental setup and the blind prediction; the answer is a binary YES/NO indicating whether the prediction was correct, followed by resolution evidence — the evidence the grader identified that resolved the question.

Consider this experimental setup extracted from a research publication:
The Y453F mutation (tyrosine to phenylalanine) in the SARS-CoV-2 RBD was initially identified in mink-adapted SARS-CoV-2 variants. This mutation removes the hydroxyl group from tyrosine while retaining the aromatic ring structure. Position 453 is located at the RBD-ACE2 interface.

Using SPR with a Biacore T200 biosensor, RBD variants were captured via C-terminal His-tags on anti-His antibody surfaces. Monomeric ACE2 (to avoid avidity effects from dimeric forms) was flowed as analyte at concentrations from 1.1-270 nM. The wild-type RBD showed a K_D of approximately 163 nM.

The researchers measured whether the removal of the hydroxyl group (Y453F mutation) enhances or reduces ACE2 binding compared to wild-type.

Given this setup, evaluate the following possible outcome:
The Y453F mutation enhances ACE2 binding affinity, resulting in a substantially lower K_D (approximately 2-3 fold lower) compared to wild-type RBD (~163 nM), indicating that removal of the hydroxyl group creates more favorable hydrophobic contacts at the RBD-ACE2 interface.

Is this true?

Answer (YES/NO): YES